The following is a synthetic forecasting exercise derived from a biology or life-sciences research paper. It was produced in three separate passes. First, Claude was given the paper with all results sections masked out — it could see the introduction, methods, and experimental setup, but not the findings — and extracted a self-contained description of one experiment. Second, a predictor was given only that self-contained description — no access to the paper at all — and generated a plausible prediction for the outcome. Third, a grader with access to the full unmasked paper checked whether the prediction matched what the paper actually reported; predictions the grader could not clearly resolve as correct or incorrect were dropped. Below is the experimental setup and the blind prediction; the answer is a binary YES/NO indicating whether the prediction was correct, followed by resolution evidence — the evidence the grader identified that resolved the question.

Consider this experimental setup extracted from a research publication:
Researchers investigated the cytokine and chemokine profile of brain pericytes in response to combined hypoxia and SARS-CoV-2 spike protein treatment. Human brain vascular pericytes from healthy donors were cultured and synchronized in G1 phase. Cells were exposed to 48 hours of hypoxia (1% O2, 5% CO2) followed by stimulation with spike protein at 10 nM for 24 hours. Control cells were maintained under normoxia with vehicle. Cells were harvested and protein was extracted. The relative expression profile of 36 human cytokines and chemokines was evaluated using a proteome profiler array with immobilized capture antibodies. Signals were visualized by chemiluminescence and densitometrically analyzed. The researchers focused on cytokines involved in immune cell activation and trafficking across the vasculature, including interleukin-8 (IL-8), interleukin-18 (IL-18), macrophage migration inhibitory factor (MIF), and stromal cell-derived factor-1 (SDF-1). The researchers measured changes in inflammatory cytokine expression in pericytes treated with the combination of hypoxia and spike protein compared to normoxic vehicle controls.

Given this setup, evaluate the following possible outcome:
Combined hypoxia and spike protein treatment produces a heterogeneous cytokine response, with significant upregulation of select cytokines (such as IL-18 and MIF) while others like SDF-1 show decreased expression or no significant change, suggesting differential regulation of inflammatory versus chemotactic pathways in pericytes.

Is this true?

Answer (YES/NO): NO